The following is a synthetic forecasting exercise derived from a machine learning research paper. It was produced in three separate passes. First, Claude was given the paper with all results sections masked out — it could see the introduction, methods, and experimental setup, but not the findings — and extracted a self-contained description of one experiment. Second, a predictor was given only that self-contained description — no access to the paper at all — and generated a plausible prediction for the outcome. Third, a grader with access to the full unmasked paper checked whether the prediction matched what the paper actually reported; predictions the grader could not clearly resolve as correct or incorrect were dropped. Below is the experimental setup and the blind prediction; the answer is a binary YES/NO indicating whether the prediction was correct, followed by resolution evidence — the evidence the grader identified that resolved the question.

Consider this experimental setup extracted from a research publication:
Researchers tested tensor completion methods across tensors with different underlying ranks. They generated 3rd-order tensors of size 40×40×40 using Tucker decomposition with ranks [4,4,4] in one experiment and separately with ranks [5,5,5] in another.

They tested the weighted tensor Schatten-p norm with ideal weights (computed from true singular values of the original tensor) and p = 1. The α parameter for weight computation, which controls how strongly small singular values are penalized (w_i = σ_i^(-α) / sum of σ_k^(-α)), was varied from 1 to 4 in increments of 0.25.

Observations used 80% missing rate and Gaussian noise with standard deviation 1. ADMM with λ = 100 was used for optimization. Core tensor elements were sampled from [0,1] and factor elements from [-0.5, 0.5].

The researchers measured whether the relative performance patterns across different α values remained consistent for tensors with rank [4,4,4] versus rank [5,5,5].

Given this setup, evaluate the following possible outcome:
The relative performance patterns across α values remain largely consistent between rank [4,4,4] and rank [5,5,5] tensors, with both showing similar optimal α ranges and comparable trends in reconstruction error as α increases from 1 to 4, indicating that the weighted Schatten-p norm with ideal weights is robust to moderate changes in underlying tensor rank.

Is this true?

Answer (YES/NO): YES